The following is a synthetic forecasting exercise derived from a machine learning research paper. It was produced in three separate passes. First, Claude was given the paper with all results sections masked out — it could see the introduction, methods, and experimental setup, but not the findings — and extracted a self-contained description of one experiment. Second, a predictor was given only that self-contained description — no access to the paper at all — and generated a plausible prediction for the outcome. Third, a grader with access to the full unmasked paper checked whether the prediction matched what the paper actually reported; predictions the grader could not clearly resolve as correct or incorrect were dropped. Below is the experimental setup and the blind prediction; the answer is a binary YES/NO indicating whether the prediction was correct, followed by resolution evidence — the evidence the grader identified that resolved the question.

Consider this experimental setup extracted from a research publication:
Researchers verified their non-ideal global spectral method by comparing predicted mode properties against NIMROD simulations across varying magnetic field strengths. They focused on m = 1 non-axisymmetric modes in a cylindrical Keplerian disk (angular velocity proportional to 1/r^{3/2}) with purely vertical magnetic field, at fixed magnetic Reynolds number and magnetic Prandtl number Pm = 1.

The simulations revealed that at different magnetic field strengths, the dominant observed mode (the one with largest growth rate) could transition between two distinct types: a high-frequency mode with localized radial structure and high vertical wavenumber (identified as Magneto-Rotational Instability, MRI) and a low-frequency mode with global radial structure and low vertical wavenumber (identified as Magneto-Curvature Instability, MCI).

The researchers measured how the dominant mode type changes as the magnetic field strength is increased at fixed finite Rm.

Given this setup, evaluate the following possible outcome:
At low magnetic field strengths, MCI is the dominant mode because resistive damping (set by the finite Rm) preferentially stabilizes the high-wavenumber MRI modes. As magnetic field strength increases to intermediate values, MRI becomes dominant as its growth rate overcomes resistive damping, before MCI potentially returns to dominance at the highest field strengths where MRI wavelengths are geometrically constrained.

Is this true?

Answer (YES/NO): NO